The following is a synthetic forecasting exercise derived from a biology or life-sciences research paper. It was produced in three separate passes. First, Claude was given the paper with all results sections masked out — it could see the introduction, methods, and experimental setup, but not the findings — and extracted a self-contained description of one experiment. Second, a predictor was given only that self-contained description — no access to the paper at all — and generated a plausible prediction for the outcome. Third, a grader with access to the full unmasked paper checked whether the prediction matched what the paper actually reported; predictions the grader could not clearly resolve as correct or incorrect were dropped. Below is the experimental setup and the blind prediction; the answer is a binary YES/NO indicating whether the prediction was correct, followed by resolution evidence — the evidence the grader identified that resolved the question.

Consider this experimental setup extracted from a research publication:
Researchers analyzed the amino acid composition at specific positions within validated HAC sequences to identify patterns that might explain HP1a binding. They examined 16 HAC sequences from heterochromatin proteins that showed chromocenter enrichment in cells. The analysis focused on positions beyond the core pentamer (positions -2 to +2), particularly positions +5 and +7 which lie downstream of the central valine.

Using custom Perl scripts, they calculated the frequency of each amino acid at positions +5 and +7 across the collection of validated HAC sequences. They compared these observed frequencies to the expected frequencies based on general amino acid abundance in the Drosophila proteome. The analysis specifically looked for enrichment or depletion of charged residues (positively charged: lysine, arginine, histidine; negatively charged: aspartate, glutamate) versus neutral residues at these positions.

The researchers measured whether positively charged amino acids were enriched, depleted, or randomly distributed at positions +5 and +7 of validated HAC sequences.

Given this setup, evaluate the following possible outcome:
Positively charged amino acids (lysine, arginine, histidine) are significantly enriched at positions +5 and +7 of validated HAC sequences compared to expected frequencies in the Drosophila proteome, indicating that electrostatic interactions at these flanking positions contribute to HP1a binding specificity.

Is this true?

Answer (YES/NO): NO